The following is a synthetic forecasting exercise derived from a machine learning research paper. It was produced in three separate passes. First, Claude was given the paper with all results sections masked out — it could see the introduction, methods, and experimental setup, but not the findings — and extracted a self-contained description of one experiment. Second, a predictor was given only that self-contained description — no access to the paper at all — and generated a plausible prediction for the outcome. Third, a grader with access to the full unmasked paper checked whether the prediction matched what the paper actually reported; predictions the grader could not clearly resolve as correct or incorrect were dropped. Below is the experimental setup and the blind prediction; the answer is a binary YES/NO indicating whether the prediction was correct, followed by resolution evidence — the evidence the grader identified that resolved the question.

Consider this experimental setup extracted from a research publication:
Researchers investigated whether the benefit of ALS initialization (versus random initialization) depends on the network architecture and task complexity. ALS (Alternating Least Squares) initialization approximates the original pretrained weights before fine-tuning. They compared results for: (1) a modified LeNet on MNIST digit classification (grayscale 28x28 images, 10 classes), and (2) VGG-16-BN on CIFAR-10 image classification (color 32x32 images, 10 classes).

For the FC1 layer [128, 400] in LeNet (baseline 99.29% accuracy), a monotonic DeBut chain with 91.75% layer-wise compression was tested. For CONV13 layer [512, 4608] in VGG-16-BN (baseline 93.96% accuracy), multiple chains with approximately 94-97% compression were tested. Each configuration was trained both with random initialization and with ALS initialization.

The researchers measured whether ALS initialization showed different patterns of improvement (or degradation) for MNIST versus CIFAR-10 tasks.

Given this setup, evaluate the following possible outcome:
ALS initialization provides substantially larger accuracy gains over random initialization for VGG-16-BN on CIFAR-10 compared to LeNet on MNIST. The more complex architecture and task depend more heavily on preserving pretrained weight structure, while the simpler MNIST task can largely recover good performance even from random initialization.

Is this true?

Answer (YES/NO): YES